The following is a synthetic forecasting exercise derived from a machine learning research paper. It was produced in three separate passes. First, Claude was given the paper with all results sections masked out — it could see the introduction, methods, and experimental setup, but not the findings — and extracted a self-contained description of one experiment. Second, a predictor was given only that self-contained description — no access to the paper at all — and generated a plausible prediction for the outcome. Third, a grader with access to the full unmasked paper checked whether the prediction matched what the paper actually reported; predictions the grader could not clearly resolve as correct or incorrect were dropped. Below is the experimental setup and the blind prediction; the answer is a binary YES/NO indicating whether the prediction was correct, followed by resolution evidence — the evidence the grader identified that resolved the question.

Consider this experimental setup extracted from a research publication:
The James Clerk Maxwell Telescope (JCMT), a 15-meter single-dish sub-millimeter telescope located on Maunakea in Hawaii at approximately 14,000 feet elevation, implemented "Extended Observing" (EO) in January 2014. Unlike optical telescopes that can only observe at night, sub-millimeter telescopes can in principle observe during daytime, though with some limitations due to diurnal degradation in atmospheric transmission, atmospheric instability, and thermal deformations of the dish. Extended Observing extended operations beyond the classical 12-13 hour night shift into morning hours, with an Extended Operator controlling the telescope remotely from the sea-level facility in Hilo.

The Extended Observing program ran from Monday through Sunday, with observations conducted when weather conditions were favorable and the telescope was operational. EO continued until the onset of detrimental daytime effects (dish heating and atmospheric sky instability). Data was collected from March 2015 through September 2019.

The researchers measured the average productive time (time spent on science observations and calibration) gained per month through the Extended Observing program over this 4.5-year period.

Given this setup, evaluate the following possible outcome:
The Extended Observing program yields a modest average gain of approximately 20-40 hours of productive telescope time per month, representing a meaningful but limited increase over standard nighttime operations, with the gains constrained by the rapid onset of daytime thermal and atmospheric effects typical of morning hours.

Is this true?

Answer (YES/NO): YES